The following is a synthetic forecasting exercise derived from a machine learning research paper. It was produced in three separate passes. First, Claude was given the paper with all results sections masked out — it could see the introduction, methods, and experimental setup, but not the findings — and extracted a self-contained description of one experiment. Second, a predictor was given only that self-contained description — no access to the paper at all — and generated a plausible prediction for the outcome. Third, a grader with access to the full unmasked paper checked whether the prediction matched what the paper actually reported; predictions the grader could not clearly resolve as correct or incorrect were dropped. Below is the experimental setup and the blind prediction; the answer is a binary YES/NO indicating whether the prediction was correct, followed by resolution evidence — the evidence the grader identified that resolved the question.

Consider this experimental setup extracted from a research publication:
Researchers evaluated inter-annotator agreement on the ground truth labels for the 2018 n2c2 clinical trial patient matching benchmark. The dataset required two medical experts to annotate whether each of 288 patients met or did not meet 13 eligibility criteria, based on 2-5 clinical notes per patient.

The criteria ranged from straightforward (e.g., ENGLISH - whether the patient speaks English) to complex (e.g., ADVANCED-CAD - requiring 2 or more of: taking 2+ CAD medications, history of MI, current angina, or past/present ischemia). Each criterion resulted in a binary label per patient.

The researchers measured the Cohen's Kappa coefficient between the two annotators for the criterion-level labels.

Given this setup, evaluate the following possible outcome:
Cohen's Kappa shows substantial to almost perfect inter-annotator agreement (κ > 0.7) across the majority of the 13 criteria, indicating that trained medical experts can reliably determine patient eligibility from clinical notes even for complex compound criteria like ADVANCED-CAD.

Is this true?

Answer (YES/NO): NO